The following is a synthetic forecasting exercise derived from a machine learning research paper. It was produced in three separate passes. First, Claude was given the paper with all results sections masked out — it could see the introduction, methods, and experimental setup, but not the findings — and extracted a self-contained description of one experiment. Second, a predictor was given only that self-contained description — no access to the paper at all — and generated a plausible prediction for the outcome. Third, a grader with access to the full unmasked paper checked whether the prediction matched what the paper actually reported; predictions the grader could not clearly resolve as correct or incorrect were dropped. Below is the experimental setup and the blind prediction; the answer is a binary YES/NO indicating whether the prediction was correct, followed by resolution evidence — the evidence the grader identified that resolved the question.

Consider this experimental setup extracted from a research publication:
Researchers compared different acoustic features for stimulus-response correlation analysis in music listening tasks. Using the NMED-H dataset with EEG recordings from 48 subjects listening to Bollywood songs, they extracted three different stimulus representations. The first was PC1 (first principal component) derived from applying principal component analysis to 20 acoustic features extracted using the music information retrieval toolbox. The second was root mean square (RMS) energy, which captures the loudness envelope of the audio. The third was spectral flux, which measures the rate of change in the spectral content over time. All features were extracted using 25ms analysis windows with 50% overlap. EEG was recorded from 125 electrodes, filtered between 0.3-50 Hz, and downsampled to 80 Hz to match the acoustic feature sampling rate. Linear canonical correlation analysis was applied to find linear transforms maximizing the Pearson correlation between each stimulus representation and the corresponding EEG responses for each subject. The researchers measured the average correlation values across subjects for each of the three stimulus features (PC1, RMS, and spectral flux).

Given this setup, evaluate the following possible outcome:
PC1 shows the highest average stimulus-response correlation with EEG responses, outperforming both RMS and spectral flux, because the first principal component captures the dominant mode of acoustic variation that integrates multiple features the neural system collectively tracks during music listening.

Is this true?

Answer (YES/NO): NO